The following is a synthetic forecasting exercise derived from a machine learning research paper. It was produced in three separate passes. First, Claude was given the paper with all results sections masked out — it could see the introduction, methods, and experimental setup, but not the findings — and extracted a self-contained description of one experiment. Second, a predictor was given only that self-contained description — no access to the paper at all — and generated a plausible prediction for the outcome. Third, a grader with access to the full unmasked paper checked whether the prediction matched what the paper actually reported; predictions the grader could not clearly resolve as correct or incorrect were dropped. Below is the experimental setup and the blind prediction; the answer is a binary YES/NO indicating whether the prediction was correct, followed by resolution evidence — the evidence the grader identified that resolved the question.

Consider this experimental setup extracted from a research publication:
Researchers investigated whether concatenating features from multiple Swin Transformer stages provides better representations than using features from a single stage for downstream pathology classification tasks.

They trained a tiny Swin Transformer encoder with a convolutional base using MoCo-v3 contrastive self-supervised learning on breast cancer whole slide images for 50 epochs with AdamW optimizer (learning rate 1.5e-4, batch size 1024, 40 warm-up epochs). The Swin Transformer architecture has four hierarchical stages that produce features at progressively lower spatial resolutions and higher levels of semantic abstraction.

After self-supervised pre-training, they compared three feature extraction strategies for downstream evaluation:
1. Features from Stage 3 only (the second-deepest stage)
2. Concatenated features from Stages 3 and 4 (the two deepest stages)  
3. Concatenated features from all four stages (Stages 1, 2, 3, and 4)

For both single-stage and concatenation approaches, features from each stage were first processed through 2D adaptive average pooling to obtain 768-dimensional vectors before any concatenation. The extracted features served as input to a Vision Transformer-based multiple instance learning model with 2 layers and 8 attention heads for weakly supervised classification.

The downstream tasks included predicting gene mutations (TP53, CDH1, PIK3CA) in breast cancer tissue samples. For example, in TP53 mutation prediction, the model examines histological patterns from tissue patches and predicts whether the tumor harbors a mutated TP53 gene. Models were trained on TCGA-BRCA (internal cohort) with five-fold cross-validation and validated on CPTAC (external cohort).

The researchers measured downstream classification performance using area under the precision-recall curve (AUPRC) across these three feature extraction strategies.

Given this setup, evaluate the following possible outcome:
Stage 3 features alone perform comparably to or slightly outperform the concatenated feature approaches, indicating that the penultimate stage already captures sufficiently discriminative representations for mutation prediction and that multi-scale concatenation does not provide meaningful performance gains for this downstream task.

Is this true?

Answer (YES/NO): NO